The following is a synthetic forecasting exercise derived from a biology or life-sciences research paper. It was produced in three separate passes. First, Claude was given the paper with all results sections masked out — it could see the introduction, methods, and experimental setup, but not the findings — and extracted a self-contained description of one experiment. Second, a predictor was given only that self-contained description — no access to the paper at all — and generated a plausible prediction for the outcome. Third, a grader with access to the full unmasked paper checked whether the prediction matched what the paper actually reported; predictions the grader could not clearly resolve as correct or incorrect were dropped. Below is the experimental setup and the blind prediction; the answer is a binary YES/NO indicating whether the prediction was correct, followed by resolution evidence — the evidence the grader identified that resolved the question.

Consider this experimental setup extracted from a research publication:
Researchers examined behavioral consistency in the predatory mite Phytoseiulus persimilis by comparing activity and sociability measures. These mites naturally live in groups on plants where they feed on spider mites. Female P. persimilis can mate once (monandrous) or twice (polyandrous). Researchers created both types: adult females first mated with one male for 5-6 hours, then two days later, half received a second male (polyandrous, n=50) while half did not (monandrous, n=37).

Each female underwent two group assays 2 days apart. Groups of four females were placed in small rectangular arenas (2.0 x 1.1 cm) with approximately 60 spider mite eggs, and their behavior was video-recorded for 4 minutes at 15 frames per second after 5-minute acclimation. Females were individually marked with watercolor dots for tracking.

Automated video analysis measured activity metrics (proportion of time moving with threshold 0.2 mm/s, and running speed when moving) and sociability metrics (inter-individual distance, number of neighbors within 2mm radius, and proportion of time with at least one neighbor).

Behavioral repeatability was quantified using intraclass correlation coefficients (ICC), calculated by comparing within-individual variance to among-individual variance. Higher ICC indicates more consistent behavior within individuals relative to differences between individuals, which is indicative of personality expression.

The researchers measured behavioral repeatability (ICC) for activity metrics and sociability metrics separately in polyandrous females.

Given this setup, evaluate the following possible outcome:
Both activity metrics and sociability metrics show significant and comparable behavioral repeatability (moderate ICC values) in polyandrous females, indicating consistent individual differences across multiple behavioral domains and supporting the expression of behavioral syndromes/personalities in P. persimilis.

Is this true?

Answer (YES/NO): NO